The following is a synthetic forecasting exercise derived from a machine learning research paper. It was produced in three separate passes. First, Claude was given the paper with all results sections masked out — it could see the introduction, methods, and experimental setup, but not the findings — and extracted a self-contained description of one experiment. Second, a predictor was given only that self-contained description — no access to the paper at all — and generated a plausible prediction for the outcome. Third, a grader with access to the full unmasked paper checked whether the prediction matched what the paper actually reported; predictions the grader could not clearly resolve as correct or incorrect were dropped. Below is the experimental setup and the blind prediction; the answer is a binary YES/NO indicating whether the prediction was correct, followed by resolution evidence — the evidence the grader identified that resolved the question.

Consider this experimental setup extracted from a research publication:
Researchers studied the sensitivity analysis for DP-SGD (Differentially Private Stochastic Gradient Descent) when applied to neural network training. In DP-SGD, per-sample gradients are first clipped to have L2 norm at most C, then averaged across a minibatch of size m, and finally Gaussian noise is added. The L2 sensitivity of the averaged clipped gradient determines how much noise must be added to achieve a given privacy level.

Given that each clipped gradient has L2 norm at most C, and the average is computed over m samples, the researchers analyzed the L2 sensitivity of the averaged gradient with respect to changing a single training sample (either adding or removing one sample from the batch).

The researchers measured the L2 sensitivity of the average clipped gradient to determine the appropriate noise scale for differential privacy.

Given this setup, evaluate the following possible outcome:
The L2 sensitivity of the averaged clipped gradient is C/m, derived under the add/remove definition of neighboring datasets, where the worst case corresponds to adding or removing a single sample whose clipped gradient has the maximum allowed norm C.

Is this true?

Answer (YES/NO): YES